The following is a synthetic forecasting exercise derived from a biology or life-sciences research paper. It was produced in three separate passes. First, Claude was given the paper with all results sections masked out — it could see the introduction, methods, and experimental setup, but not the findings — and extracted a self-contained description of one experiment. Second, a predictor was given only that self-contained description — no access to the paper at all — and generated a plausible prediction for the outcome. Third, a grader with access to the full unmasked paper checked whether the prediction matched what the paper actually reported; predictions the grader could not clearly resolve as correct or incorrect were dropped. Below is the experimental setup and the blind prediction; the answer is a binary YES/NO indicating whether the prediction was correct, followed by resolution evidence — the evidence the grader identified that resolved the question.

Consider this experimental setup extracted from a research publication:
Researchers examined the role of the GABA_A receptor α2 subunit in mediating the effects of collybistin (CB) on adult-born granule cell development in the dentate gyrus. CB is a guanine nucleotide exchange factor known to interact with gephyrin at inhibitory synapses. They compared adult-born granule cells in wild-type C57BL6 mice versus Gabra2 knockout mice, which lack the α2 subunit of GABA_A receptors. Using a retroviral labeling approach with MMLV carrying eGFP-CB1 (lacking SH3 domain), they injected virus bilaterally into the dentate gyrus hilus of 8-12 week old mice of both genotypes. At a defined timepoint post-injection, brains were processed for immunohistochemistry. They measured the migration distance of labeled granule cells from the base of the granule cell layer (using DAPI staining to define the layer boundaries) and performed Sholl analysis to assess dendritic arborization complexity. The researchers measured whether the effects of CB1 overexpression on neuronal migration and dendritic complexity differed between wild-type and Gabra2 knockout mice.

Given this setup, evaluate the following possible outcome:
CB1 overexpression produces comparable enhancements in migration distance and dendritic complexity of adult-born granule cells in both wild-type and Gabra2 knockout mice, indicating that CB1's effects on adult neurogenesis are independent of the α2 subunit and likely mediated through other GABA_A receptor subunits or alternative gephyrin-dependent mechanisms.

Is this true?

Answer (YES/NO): NO